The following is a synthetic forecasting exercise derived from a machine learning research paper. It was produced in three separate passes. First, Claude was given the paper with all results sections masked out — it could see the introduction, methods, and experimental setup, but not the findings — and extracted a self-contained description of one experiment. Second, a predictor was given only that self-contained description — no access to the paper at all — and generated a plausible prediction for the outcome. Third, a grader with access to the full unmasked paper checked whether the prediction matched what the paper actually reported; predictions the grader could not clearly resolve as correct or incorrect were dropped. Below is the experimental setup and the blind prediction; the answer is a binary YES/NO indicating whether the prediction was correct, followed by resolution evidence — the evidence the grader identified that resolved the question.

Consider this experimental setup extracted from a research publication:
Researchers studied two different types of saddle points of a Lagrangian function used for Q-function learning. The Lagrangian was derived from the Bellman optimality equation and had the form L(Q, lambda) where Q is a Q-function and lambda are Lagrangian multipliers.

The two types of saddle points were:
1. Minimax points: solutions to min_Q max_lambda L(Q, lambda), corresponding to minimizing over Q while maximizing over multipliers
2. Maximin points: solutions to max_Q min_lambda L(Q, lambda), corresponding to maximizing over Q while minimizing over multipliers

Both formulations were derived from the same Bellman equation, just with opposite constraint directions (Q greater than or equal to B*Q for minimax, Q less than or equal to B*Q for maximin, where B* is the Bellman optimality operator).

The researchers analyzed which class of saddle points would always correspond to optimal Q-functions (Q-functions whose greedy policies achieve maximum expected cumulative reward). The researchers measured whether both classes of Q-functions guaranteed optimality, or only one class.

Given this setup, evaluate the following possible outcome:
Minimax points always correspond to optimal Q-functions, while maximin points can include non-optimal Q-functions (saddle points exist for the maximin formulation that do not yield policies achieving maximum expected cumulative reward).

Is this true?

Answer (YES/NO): NO